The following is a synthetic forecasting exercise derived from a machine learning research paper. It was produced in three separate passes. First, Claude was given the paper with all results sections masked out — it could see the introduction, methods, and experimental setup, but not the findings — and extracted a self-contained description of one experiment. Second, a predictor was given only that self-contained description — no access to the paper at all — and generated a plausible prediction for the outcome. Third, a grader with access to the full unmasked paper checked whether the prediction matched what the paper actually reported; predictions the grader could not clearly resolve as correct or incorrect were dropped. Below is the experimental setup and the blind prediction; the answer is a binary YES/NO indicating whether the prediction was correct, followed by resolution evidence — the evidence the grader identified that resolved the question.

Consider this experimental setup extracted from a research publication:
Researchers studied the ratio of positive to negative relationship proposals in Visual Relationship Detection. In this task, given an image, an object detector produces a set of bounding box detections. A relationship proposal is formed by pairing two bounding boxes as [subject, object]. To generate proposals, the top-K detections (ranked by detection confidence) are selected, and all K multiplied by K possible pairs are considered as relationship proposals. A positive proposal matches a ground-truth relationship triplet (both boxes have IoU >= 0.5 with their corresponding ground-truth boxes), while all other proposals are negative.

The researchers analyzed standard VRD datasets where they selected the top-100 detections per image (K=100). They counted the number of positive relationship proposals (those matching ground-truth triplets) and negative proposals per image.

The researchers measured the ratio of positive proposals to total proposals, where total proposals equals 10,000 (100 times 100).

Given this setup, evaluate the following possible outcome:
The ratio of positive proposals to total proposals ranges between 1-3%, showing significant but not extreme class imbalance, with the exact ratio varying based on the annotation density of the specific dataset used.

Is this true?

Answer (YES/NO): NO